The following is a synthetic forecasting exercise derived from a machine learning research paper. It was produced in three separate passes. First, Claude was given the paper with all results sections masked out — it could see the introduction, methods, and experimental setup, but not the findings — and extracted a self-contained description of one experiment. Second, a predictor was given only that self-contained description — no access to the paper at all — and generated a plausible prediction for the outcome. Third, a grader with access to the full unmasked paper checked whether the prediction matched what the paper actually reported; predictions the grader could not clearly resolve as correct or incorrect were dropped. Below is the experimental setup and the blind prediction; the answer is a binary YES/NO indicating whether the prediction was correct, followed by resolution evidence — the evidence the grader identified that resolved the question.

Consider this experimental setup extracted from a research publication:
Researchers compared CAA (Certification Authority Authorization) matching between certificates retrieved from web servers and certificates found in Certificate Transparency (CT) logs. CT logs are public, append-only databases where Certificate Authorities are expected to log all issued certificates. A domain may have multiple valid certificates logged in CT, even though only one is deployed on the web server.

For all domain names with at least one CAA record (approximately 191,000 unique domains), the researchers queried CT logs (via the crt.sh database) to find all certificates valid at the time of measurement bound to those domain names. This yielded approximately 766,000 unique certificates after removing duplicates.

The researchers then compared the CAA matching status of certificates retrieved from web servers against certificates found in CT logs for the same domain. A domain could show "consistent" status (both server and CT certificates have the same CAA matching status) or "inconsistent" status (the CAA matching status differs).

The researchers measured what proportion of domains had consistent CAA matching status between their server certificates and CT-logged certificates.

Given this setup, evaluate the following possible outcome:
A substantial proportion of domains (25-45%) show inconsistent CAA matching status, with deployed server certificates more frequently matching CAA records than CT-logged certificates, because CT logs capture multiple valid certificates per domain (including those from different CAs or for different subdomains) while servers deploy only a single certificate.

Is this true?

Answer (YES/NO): NO